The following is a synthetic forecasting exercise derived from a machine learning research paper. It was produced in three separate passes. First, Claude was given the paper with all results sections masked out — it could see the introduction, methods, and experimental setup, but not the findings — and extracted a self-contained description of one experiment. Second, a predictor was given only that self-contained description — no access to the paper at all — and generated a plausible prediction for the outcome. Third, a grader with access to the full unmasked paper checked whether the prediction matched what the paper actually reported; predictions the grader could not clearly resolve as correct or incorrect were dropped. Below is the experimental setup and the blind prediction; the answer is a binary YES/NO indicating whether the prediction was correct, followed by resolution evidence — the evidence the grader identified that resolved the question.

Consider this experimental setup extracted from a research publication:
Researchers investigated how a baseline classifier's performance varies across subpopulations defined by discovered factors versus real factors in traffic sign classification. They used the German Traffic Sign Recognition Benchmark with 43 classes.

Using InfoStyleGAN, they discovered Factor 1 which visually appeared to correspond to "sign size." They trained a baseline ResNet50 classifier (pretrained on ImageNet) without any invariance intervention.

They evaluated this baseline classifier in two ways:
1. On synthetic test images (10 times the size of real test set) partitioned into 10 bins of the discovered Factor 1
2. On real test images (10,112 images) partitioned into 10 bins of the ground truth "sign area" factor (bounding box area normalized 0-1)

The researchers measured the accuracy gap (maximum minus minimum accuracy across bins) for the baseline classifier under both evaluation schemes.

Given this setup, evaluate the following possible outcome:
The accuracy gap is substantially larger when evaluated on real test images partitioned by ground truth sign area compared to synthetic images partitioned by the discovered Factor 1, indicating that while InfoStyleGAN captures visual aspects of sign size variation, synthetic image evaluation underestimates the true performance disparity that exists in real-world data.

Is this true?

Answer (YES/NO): NO